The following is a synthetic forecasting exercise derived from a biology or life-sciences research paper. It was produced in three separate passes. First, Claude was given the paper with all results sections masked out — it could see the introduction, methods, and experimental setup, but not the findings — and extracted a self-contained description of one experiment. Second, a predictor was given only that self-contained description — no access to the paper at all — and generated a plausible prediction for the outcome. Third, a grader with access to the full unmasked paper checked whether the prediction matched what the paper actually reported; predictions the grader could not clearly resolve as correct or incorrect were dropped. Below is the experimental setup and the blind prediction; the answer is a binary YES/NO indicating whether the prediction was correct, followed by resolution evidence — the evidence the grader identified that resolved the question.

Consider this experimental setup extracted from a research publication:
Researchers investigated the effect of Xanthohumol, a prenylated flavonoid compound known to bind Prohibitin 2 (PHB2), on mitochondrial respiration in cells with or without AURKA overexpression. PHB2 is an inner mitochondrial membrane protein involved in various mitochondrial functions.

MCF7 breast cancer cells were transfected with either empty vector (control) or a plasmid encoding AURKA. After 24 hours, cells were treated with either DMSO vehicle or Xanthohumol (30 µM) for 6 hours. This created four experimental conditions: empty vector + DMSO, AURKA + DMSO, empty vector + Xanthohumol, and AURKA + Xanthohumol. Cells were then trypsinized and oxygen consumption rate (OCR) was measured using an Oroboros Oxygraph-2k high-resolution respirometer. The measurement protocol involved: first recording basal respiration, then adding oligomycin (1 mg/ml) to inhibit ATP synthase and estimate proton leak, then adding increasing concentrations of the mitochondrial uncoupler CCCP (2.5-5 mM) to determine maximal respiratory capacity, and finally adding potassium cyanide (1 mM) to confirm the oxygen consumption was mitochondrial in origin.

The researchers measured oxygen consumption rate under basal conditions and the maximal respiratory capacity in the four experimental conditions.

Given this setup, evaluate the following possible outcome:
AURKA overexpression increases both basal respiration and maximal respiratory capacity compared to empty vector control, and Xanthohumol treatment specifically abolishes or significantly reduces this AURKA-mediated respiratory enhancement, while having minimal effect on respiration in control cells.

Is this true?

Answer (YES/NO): NO